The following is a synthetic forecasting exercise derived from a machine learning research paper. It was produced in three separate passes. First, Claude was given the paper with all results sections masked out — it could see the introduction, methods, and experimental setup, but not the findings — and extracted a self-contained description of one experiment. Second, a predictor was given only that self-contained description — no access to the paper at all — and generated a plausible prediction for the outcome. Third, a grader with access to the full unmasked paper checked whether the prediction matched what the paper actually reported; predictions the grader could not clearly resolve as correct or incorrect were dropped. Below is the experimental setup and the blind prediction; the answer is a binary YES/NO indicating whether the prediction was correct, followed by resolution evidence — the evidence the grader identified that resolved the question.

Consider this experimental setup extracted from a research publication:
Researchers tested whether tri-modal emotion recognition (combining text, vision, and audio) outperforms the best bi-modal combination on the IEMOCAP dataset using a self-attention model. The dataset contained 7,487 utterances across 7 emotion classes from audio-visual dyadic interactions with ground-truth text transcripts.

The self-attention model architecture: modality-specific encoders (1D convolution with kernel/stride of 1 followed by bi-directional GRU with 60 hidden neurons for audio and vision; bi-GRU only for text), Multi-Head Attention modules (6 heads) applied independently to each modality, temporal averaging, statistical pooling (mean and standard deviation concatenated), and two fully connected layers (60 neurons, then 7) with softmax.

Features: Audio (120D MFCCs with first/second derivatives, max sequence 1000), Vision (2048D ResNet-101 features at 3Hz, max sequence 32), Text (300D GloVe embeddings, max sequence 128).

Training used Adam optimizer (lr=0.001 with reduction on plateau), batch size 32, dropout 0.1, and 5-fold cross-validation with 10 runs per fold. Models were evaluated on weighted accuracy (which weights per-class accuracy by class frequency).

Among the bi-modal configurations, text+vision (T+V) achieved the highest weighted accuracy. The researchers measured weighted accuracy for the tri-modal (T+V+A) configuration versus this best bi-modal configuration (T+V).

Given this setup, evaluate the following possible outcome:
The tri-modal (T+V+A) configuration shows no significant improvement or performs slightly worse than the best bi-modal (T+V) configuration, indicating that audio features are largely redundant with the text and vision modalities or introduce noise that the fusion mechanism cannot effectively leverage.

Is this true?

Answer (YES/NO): NO